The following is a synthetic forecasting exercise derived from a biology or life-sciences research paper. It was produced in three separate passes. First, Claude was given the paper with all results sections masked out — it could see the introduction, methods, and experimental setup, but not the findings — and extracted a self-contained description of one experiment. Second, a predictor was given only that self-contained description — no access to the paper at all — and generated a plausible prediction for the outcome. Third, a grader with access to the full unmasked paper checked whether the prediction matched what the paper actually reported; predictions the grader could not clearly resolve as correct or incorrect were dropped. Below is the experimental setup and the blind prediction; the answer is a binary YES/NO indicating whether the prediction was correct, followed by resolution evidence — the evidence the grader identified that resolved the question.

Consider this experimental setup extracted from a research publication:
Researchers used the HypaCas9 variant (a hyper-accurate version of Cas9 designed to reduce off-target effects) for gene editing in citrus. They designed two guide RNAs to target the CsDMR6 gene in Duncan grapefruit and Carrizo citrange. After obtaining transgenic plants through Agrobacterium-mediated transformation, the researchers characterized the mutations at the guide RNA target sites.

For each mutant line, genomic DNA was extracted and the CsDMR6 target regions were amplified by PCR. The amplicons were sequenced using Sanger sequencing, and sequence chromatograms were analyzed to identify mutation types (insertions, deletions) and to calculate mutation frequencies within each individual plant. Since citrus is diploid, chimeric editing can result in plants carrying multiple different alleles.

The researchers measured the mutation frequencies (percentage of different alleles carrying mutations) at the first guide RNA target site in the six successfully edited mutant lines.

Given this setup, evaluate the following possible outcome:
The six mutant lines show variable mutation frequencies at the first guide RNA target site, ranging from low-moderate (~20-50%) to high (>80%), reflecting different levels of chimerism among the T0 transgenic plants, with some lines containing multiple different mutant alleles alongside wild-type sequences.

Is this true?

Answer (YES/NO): YES